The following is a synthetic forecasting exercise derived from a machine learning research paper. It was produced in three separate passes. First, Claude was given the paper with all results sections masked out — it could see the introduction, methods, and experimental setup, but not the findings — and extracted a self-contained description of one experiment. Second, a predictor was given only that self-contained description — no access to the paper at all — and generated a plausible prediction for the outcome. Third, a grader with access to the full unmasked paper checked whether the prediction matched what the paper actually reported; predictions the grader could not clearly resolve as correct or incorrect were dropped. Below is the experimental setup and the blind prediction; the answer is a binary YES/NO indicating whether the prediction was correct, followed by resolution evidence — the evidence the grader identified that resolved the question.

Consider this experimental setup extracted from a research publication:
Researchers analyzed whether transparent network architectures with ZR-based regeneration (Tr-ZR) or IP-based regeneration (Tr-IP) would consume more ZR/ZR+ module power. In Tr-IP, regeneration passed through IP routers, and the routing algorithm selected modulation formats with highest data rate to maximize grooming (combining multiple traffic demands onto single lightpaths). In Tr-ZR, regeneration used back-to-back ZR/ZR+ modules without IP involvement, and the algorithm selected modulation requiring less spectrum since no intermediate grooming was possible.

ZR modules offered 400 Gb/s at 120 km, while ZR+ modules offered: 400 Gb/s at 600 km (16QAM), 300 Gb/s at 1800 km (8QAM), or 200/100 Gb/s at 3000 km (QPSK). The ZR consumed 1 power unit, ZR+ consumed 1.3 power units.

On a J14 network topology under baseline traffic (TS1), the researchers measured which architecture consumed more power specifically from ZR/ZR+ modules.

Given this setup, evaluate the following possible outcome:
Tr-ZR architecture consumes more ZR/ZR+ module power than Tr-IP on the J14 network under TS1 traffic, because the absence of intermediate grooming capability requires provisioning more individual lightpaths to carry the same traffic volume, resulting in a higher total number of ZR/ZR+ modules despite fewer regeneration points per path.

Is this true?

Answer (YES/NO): YES